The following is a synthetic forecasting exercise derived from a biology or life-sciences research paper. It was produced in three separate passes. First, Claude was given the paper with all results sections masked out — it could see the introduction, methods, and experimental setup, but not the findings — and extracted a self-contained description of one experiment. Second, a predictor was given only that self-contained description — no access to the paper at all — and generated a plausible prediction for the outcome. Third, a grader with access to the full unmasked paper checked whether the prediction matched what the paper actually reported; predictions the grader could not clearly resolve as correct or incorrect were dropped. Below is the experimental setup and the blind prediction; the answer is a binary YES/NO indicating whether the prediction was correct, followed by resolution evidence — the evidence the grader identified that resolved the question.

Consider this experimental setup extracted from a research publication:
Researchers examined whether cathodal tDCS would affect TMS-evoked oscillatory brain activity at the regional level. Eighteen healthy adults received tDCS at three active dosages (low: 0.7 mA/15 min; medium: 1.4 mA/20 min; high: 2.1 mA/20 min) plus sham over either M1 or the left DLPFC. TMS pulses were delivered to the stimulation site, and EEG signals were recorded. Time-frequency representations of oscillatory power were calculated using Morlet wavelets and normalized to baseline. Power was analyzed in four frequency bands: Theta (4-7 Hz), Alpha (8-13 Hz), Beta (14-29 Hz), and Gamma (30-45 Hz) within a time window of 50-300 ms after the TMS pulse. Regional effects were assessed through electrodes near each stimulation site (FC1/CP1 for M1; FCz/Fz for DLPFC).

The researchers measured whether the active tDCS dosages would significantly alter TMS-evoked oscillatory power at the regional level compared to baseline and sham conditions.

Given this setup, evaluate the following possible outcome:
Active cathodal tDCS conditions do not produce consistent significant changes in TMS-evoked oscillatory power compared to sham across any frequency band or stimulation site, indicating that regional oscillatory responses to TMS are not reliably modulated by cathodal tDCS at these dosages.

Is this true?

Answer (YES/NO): YES